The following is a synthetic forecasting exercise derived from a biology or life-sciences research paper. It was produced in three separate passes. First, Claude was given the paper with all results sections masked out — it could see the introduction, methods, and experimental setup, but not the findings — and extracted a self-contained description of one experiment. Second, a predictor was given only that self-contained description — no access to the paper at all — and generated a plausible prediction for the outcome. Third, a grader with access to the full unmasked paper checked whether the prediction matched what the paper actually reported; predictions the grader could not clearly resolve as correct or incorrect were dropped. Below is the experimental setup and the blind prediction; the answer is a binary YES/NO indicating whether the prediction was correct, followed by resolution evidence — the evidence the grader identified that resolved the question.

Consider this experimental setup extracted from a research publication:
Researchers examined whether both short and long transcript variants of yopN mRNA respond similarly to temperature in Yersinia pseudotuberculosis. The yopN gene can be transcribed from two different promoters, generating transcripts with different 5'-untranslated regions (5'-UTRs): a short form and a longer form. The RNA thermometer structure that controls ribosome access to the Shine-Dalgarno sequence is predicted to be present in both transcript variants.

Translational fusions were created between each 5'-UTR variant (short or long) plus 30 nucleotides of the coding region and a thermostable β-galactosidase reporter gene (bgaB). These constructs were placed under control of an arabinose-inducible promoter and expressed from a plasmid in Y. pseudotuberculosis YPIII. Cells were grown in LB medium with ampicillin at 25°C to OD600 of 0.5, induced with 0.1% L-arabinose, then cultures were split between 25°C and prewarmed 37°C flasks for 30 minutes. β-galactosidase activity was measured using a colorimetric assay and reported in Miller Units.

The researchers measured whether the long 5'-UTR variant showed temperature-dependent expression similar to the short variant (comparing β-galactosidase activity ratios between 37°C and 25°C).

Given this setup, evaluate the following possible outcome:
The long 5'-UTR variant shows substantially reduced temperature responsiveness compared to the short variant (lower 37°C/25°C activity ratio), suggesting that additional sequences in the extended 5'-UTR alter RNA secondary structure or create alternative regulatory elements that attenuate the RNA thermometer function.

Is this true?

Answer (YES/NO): NO